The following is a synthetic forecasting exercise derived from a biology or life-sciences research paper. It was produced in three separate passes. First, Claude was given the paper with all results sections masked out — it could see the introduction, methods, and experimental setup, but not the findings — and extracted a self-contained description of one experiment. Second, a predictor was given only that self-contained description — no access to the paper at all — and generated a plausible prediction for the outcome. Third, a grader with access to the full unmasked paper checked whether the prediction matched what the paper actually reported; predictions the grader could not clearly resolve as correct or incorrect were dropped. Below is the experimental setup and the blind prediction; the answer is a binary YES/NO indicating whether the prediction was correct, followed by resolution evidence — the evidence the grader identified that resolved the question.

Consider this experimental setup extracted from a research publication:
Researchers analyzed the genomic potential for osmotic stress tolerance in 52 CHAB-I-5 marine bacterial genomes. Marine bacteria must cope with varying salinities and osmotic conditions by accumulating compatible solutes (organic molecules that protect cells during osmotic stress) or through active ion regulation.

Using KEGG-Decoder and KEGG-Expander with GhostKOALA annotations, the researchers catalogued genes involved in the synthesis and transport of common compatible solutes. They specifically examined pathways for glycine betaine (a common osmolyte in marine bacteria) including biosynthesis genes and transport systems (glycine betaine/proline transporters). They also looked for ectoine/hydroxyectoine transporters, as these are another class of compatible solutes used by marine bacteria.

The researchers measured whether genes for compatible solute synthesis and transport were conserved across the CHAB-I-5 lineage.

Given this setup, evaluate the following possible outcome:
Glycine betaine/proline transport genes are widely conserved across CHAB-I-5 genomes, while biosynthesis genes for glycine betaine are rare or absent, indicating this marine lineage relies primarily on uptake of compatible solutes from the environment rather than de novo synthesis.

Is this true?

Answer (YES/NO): NO